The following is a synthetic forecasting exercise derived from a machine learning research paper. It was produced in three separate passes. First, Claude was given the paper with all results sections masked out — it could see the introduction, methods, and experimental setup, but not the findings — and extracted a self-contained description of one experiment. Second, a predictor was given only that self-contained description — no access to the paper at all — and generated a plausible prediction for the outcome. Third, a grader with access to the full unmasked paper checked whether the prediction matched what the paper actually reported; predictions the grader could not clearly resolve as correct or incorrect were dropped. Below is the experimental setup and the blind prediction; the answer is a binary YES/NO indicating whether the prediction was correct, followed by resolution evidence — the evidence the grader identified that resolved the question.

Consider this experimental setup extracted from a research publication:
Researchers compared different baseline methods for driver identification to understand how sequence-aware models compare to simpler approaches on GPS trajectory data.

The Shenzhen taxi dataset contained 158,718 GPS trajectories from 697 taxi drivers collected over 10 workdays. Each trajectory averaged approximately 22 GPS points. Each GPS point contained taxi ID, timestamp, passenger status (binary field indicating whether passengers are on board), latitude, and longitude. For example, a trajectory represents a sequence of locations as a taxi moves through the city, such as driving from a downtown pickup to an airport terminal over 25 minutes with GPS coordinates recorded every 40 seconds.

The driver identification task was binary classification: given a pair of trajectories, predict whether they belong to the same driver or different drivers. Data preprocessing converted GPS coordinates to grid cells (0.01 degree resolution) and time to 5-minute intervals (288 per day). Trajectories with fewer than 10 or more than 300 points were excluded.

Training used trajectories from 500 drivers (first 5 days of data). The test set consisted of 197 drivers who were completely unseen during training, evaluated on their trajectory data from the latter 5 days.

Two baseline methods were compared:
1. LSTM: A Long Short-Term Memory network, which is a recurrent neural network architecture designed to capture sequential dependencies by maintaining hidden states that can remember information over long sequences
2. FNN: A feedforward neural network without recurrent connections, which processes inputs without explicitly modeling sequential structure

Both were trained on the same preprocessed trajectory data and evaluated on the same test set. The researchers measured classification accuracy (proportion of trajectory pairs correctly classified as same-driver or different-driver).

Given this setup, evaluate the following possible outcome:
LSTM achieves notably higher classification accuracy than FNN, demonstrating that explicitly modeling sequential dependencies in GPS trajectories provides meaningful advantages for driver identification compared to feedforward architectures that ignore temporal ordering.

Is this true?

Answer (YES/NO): YES